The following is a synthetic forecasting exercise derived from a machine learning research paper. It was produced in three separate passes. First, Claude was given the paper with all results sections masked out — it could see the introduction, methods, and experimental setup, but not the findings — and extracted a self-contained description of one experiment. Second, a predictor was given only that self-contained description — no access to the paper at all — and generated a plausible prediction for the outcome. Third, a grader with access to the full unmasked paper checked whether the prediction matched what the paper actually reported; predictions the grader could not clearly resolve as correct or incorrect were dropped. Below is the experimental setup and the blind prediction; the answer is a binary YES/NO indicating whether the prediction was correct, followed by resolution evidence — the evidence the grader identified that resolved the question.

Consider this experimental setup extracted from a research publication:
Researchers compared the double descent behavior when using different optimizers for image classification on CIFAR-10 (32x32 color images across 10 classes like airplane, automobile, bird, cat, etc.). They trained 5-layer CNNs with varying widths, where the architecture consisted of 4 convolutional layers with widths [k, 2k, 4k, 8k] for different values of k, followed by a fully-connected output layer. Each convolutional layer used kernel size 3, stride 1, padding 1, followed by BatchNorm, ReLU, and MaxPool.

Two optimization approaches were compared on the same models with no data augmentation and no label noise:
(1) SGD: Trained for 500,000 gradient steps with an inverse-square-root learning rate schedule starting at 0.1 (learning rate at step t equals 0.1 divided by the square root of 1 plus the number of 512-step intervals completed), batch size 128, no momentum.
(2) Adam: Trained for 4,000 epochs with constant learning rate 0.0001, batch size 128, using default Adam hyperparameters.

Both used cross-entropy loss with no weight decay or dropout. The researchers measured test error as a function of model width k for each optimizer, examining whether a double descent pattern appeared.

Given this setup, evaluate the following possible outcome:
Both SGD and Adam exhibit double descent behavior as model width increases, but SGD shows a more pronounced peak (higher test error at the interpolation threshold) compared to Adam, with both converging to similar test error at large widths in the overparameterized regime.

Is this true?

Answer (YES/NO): NO